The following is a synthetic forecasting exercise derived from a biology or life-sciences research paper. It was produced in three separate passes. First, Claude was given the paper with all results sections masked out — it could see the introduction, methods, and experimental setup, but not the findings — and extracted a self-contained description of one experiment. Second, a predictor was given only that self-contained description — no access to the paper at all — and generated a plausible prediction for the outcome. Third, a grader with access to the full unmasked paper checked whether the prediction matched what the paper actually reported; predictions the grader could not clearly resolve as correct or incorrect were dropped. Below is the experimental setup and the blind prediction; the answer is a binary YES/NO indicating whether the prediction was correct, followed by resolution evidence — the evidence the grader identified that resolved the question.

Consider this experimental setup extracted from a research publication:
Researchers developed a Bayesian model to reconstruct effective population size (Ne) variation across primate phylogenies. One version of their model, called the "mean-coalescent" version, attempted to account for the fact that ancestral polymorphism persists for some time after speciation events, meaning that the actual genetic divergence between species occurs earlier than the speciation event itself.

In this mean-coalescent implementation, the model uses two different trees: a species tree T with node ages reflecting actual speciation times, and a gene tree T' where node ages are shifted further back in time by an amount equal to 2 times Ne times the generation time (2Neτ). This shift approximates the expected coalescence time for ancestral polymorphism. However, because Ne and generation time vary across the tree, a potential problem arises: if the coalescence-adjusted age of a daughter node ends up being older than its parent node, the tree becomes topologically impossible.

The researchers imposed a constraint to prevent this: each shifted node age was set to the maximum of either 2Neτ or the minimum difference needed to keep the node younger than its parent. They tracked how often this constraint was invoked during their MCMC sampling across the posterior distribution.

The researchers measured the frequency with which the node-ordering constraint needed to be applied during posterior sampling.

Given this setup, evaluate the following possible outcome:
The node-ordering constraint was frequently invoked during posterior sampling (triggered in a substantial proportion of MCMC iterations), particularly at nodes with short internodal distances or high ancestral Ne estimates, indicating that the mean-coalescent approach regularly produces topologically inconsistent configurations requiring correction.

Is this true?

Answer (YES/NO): NO